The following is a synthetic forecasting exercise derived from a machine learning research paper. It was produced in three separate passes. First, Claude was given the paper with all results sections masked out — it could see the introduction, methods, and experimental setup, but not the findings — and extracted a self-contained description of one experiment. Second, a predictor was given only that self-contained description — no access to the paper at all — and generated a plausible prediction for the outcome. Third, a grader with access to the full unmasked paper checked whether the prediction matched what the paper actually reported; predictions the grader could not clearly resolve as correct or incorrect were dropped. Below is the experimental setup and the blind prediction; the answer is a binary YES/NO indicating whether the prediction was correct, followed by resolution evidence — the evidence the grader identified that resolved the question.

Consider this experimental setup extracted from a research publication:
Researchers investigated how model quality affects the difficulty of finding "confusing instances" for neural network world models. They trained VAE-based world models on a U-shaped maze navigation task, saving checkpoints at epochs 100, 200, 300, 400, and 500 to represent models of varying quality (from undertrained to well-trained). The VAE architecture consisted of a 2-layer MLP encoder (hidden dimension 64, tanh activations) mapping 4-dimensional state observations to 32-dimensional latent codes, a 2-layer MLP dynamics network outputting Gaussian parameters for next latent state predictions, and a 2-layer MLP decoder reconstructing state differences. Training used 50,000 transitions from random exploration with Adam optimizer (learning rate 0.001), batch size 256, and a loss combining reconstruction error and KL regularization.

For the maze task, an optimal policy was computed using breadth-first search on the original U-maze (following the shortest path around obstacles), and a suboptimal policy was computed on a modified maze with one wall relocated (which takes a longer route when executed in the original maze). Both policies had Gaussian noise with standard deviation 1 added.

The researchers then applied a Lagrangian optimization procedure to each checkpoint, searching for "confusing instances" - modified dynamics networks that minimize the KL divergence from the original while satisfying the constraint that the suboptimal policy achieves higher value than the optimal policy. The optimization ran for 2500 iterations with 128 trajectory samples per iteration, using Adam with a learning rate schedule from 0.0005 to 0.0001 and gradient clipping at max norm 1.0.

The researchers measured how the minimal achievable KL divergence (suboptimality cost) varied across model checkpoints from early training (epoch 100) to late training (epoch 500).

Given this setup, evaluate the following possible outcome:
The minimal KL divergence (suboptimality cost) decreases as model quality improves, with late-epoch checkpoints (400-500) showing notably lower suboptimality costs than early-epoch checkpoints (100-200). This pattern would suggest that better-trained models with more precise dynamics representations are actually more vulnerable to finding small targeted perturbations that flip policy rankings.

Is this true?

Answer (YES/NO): NO